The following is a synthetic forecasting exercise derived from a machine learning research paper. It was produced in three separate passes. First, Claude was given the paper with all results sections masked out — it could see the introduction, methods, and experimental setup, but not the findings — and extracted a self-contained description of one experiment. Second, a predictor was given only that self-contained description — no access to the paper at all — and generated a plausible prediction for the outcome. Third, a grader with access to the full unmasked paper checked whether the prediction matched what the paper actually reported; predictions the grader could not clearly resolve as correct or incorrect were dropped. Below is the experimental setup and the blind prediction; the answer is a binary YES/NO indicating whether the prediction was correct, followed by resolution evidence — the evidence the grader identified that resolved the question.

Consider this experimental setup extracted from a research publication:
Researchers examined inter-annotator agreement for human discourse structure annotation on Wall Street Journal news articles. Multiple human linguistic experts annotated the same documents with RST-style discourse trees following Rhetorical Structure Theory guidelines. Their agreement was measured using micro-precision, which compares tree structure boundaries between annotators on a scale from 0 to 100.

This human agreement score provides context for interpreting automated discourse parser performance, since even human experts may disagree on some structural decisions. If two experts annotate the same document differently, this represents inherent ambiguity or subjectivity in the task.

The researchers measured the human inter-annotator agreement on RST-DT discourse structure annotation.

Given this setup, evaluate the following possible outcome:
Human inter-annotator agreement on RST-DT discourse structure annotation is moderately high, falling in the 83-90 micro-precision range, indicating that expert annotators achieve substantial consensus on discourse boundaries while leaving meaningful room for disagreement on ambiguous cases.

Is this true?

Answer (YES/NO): YES